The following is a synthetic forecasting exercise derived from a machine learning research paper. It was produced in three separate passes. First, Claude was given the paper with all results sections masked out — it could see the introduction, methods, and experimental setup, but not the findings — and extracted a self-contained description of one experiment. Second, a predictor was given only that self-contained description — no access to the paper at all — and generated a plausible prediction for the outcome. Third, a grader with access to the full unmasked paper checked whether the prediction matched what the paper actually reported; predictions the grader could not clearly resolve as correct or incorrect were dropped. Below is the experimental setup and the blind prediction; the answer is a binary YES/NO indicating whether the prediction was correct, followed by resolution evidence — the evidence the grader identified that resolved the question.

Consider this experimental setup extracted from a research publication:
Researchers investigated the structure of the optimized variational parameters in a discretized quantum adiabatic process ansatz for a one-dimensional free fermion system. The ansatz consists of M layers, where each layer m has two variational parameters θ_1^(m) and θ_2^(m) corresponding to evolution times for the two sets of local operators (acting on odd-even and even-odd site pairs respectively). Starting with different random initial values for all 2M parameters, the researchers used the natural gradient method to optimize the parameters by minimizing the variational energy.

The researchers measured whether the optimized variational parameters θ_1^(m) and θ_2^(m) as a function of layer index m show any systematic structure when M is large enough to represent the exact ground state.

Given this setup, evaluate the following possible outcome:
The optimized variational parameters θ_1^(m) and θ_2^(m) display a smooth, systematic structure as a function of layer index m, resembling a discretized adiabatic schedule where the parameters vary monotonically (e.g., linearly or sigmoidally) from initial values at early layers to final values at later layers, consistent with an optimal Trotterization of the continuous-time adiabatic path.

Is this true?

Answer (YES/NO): NO